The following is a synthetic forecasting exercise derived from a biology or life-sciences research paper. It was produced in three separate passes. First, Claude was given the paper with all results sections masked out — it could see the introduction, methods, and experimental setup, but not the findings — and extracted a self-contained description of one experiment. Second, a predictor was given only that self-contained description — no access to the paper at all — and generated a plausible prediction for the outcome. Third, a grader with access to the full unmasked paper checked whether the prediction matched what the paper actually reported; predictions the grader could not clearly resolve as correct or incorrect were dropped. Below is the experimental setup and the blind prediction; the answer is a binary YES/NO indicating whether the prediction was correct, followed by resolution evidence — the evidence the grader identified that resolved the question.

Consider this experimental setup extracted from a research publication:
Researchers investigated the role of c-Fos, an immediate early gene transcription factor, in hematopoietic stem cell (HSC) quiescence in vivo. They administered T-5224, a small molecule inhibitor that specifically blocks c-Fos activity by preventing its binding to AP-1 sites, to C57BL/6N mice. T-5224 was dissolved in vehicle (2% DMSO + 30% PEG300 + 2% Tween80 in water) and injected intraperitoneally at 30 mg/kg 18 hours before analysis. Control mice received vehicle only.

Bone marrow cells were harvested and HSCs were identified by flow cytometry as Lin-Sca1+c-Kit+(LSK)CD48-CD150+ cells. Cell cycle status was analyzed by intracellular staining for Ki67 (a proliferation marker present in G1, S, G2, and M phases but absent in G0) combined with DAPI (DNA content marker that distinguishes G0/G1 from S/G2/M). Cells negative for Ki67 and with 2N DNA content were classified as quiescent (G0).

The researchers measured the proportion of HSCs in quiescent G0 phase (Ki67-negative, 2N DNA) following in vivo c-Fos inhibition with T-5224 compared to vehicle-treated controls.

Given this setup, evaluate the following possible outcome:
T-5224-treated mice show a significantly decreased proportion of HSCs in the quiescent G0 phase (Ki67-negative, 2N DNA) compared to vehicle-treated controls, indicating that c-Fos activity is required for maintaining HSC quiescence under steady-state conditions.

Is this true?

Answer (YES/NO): YES